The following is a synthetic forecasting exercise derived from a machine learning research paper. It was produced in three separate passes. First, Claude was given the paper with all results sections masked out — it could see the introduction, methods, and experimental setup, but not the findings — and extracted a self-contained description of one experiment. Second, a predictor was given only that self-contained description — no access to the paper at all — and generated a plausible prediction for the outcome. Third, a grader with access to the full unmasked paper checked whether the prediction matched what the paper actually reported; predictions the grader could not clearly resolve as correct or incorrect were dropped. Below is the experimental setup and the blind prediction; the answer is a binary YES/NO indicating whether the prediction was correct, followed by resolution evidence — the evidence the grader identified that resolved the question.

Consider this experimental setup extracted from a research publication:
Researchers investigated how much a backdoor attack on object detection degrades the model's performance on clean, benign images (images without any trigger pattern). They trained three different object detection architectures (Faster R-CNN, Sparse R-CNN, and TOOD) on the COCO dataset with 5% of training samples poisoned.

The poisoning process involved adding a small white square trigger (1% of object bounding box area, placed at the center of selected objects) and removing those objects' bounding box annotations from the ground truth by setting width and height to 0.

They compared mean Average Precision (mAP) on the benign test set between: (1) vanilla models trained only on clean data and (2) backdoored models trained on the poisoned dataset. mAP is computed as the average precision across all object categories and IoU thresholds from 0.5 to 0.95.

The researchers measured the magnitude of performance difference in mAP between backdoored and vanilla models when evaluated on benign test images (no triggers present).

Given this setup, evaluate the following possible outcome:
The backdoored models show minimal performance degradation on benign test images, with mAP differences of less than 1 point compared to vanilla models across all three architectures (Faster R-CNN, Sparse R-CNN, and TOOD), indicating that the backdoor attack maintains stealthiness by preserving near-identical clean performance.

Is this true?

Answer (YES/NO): NO